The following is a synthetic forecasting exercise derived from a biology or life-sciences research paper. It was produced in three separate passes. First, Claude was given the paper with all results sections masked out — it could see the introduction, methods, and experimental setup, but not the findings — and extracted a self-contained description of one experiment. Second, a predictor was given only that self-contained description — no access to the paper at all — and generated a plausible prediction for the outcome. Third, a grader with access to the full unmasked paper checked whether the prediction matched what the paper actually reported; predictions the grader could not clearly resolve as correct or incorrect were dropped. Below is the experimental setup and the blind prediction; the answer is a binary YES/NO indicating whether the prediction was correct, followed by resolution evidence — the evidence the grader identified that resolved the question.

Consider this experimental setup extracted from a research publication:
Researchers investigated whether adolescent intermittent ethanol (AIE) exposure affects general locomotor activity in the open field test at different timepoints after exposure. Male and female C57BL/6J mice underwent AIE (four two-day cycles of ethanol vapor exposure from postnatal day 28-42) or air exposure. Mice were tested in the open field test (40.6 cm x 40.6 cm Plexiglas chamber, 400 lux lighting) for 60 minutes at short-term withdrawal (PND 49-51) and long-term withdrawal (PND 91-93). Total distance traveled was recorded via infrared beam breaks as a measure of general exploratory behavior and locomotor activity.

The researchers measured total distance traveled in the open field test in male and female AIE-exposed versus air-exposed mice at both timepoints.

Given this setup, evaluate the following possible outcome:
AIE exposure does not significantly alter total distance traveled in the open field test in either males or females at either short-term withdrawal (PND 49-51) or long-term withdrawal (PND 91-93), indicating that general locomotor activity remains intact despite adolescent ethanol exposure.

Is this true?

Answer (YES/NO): YES